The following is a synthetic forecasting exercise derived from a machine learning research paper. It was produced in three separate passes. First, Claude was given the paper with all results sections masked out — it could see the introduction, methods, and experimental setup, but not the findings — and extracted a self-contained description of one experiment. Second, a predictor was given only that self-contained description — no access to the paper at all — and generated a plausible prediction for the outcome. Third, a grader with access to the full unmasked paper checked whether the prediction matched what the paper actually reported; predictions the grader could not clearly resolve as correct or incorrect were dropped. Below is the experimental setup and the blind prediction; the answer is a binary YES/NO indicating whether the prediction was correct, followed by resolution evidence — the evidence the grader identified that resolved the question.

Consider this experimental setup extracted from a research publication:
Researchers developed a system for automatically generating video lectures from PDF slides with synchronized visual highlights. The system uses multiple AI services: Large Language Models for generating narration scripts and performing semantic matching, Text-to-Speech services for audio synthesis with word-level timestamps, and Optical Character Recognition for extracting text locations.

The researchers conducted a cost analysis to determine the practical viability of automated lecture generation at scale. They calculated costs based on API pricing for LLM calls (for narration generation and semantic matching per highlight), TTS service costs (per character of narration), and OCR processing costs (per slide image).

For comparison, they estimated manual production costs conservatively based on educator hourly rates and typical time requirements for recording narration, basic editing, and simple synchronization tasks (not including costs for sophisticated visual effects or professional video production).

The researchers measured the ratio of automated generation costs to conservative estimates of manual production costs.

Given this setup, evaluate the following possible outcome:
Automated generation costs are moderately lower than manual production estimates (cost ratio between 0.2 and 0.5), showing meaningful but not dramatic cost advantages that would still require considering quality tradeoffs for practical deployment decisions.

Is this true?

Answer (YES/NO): NO